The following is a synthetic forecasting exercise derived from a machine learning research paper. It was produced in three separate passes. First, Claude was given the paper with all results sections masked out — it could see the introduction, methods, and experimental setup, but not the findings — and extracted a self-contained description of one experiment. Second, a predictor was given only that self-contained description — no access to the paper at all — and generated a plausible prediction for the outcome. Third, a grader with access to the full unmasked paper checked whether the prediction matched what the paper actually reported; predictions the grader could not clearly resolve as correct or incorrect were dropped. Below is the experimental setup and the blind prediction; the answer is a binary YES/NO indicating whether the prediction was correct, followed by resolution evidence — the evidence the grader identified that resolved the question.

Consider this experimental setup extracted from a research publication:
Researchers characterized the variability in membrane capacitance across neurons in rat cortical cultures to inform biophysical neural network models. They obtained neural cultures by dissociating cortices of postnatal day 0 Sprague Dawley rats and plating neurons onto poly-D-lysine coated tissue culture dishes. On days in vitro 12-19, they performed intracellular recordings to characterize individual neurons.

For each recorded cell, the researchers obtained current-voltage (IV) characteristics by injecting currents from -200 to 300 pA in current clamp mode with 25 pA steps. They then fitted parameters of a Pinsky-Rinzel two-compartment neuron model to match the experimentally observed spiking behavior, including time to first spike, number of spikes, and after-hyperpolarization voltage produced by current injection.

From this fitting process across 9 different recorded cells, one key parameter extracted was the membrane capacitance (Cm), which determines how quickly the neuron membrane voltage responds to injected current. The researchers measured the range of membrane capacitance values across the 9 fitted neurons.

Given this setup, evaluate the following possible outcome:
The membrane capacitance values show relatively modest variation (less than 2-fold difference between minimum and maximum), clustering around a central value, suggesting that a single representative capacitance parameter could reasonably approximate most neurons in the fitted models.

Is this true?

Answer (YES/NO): YES